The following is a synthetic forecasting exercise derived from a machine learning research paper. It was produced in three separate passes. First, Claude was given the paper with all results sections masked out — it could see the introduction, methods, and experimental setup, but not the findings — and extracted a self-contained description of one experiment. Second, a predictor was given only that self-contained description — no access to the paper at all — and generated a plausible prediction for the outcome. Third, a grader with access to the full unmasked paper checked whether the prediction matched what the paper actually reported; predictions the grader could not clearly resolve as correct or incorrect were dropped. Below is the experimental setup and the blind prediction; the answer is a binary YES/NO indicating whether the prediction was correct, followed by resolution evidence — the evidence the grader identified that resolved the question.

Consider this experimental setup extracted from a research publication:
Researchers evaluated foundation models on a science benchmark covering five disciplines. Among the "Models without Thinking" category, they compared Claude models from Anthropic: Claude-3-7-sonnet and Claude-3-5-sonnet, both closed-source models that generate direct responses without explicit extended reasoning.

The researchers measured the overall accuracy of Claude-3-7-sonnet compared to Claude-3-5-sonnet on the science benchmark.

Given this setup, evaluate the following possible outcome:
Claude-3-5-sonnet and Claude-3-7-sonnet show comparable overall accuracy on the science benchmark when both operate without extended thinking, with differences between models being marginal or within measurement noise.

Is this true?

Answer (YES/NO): NO